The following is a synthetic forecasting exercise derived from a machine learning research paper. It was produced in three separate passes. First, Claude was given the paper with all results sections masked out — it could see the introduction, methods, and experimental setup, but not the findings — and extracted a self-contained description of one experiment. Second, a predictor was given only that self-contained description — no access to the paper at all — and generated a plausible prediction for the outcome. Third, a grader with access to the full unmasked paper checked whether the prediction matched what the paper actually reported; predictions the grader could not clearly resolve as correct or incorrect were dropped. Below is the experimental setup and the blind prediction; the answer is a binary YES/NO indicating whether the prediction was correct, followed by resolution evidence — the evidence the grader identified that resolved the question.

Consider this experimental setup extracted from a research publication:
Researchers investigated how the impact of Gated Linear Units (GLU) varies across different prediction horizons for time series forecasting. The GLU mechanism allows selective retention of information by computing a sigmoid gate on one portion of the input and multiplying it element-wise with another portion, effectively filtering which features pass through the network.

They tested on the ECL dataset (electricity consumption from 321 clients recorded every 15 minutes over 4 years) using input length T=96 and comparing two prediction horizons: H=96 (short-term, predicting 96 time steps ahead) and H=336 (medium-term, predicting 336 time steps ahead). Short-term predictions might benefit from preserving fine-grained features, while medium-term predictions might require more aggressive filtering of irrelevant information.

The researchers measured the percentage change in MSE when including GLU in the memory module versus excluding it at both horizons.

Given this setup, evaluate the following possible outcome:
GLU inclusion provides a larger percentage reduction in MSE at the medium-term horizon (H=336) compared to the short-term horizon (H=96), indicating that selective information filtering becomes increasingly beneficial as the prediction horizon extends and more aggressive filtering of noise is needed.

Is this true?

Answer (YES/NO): YES